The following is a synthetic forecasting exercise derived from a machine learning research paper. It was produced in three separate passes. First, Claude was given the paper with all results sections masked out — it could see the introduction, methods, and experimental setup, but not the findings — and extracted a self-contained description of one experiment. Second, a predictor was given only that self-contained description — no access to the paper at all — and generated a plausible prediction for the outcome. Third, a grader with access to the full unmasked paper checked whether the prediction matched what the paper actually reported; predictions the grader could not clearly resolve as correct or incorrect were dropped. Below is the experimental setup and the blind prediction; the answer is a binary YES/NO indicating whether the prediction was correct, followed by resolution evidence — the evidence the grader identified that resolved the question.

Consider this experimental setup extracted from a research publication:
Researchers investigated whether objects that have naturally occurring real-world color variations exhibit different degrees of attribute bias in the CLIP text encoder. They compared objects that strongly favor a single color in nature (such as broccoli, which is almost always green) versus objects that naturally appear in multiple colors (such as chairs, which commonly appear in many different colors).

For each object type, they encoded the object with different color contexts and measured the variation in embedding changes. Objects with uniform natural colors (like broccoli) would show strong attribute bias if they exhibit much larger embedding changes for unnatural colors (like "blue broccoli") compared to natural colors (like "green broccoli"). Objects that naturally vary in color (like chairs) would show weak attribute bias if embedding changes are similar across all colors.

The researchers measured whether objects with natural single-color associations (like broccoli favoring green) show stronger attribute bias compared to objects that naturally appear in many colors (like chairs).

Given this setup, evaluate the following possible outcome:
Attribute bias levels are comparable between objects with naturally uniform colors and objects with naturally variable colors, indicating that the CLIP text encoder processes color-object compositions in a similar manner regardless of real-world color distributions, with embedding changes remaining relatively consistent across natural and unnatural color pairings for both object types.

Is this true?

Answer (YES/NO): NO